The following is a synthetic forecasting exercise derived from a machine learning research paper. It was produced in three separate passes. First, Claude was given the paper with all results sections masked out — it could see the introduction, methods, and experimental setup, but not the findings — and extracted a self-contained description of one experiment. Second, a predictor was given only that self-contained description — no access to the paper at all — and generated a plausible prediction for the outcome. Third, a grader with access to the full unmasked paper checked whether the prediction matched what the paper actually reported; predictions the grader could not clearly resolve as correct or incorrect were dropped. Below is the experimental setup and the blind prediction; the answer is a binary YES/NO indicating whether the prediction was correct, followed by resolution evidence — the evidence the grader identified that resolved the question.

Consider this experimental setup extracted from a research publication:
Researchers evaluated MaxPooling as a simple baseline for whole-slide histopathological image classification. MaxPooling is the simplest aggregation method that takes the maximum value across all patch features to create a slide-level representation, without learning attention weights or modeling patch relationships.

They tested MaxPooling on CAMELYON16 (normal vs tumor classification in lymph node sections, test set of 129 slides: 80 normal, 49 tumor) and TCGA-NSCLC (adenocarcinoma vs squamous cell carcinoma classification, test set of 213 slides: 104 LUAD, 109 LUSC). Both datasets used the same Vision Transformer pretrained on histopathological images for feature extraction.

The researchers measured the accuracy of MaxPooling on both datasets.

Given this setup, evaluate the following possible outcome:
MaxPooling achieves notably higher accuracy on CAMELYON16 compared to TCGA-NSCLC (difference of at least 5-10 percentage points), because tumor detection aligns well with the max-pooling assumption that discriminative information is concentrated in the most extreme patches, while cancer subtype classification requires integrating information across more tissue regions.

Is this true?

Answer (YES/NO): YES